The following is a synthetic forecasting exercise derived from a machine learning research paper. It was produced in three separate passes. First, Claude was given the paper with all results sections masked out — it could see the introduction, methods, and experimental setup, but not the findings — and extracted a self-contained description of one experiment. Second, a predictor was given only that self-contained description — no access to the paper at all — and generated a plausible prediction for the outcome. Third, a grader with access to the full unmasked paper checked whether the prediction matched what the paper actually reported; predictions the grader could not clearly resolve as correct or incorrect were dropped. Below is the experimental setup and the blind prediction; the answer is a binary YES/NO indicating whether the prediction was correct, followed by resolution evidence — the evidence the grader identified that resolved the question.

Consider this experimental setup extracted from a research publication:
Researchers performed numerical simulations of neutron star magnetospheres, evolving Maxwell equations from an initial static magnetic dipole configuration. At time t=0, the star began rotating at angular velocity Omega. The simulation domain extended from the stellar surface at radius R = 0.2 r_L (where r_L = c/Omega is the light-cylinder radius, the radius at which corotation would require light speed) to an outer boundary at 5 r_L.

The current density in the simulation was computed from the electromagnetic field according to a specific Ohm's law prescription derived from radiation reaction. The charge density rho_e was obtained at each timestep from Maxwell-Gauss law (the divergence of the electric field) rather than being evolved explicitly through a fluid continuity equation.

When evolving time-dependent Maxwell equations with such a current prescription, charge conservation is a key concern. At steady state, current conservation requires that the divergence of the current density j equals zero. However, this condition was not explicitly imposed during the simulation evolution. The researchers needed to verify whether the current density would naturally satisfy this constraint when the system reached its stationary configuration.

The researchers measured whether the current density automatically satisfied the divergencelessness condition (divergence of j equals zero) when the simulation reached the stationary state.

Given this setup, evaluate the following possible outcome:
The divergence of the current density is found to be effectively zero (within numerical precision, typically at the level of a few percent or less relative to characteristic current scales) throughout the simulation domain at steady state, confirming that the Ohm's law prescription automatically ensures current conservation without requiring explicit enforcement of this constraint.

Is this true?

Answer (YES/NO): YES